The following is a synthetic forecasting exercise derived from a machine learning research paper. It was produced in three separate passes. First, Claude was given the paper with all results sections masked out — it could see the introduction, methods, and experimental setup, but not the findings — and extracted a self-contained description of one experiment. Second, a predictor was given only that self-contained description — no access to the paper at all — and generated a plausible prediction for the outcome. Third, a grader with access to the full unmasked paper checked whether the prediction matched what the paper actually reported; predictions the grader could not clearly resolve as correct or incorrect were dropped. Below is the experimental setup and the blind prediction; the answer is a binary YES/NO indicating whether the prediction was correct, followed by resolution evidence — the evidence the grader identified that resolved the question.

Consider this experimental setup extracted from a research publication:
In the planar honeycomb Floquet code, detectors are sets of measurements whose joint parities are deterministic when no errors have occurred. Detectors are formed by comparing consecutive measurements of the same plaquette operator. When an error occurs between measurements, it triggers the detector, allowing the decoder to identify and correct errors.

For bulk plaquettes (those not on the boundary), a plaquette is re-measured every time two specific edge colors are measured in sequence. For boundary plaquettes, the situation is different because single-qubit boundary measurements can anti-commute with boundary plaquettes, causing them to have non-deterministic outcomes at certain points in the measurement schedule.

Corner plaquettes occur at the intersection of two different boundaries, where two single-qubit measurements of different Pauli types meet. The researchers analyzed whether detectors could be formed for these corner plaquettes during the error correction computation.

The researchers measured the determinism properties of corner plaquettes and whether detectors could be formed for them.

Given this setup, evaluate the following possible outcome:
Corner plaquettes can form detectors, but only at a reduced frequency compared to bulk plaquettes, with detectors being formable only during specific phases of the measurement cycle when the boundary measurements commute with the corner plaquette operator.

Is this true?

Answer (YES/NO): NO